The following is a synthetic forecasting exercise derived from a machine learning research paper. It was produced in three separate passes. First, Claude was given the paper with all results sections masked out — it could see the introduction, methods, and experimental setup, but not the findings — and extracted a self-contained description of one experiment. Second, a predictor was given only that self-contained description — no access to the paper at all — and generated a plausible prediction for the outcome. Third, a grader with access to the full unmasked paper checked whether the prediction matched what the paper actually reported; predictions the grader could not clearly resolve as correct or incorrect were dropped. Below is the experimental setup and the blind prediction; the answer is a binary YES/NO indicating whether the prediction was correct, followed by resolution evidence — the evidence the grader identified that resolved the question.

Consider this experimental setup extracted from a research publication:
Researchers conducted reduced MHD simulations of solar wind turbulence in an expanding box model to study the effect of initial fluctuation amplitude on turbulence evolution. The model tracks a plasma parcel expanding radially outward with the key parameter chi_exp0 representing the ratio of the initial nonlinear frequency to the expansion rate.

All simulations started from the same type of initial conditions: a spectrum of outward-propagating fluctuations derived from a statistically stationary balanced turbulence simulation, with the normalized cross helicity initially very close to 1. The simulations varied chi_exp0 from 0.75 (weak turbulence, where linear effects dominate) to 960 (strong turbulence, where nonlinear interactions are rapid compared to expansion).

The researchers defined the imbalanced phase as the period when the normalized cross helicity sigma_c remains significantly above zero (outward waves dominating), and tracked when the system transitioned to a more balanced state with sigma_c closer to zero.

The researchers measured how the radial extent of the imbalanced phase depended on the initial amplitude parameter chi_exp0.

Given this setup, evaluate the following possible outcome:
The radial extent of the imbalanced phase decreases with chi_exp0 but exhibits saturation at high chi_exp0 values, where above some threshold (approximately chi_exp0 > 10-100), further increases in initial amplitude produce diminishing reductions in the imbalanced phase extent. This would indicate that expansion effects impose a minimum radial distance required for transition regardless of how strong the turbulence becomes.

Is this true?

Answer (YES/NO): NO